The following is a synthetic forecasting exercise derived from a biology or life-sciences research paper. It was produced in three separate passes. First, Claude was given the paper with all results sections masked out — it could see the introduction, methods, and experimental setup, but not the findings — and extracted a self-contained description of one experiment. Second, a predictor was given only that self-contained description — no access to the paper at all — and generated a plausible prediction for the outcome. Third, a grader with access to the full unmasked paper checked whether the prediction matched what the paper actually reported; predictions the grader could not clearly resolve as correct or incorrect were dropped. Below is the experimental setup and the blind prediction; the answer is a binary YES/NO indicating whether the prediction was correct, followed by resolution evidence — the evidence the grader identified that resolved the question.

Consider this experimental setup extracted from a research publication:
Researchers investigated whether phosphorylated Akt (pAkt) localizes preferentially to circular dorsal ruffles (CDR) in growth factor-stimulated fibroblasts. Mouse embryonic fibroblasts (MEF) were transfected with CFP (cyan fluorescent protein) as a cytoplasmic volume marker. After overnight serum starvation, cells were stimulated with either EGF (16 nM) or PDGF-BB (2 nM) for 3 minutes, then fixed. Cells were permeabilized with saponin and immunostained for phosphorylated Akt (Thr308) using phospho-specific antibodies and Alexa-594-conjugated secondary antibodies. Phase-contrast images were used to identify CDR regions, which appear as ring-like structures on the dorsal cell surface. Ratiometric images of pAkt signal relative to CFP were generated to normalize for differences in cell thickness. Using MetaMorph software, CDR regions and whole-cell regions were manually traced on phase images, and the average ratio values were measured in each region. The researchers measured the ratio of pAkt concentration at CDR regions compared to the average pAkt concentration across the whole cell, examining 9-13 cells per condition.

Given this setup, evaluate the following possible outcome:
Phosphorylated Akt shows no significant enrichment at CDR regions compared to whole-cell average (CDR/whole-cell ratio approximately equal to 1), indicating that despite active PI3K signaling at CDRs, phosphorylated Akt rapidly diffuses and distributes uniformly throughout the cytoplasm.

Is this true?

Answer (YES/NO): NO